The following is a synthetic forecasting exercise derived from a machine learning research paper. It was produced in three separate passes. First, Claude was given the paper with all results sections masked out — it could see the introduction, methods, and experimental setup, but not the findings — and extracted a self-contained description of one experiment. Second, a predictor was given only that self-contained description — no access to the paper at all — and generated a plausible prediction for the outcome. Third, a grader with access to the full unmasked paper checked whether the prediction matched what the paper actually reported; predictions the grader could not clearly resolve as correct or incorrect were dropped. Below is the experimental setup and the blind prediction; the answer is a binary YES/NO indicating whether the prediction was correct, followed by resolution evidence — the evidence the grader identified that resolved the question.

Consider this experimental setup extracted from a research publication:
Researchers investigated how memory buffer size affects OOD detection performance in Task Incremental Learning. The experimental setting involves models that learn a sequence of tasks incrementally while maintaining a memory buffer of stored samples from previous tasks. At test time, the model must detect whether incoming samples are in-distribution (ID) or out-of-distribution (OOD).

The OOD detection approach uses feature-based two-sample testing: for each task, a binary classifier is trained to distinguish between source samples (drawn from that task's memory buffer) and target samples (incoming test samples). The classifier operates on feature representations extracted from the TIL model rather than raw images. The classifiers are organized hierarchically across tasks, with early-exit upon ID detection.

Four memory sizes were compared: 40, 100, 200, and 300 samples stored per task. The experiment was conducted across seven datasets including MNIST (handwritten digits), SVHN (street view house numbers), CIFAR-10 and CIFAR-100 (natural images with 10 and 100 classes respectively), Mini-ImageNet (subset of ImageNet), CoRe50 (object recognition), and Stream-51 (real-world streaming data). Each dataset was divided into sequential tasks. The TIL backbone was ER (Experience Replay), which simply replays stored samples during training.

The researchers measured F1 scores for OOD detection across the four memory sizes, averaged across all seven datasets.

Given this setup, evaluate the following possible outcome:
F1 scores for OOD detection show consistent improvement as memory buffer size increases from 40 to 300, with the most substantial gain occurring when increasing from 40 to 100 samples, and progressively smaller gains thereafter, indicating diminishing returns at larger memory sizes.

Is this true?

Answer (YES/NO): YES